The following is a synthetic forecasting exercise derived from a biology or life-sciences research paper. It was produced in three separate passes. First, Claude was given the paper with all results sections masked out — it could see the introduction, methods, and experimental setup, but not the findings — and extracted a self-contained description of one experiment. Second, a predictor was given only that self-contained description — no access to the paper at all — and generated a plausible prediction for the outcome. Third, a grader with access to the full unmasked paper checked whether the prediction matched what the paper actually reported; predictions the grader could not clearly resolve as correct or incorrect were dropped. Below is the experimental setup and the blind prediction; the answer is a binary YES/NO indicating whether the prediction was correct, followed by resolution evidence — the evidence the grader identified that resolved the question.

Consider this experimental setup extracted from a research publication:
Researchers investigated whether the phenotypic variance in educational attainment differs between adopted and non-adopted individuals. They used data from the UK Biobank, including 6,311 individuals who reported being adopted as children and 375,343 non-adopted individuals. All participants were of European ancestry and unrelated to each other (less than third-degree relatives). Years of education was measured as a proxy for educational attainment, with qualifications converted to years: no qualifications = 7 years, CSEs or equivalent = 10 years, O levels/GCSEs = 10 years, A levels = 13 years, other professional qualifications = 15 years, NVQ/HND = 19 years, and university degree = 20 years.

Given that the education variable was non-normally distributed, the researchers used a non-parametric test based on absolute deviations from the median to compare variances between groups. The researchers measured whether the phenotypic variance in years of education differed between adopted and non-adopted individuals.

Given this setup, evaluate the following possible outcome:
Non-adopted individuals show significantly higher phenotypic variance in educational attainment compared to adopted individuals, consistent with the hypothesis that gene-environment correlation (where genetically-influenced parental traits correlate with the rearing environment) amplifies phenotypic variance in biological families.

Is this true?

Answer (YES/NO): YES